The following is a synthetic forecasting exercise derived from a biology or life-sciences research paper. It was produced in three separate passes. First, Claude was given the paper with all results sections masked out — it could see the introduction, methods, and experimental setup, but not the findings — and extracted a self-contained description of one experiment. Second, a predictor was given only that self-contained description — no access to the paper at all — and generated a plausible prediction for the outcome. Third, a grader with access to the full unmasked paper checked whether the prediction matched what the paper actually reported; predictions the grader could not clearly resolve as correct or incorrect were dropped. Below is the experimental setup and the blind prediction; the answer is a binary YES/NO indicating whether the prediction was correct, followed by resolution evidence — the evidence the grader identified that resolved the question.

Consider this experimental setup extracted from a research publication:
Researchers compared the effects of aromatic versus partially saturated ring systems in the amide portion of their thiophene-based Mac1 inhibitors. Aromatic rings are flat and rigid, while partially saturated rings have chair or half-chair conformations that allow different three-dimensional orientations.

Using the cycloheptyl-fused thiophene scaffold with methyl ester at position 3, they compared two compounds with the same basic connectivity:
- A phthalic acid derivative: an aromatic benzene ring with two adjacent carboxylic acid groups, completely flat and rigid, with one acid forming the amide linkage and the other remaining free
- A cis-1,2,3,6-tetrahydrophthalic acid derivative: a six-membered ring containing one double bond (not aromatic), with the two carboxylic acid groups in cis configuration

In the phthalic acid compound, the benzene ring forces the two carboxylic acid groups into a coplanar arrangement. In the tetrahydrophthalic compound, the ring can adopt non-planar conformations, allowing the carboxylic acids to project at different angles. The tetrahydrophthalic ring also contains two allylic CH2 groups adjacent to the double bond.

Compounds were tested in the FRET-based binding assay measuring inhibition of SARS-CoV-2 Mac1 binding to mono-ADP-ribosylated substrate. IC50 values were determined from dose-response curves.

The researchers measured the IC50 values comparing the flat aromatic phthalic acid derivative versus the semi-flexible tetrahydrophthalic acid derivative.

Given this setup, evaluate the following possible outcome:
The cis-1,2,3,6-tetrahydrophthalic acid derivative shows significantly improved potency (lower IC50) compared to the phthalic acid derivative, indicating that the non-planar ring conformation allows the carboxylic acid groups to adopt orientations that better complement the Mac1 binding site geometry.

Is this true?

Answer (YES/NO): YES